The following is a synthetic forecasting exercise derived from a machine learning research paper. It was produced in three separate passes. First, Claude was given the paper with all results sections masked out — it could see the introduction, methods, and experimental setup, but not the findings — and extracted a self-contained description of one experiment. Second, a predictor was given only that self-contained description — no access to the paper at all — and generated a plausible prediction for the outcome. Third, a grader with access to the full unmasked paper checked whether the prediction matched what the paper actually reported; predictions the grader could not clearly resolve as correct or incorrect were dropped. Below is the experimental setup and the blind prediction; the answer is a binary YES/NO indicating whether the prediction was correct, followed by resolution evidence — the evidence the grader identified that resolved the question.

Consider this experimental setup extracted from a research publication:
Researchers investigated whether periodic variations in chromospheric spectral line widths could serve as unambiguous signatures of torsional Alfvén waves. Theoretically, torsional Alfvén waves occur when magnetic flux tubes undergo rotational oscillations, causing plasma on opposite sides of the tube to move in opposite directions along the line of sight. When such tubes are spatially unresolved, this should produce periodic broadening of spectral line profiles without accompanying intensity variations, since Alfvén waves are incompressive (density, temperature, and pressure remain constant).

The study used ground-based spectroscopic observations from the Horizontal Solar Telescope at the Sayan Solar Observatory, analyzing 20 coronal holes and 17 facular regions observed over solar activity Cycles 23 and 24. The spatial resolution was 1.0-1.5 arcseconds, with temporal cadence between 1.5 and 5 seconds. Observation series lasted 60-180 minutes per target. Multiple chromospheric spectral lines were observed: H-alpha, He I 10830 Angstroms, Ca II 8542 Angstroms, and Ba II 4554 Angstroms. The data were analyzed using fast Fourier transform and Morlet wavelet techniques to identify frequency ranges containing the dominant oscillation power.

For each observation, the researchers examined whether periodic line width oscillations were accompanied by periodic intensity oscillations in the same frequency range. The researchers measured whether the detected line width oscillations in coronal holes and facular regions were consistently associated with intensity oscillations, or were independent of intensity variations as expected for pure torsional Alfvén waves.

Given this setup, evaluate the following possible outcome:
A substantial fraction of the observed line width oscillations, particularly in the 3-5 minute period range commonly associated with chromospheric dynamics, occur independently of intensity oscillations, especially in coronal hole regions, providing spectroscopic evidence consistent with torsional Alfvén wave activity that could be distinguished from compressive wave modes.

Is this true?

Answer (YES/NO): NO